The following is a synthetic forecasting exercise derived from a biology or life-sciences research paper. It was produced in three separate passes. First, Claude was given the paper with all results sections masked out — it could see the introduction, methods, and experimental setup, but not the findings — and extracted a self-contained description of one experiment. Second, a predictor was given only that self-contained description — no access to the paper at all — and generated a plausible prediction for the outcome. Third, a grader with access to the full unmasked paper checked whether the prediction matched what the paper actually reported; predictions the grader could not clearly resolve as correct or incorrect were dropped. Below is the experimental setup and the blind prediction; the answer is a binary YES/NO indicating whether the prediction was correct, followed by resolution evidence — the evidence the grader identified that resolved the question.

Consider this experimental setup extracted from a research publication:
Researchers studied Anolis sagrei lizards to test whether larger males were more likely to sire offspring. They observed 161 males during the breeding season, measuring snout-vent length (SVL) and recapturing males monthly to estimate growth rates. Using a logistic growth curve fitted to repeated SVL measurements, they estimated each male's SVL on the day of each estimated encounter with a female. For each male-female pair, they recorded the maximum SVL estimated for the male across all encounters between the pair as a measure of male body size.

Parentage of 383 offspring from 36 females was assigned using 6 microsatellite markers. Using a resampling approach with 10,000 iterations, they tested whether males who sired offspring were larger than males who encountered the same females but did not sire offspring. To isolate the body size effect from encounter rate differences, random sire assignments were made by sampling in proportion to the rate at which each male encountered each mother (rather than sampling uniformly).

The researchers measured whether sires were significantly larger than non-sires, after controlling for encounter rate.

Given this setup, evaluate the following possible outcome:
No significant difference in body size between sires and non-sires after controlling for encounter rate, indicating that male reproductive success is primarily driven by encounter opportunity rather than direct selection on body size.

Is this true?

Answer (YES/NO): NO